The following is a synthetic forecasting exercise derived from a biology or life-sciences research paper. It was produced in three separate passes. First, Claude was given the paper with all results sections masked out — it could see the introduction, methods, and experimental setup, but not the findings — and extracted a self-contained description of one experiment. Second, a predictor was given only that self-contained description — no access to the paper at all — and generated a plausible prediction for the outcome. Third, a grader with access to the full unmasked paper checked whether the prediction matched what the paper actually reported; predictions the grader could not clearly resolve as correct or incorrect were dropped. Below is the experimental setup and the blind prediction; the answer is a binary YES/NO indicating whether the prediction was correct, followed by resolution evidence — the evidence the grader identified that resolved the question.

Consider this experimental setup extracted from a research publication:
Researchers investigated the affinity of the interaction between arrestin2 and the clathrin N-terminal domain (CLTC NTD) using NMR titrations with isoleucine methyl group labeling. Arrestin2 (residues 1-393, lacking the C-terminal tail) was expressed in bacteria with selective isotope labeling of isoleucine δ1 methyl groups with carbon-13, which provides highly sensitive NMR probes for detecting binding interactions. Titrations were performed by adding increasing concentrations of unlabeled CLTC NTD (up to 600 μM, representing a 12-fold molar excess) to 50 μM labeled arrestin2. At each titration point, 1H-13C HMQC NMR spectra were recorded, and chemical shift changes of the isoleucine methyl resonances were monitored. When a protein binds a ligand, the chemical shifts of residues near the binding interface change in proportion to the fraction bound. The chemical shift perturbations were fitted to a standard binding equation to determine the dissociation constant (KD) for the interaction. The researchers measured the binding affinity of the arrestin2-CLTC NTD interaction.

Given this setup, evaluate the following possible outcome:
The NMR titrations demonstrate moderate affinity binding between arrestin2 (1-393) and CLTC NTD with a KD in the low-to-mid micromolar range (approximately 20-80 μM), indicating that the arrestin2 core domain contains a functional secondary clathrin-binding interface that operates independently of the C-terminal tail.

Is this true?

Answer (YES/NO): NO